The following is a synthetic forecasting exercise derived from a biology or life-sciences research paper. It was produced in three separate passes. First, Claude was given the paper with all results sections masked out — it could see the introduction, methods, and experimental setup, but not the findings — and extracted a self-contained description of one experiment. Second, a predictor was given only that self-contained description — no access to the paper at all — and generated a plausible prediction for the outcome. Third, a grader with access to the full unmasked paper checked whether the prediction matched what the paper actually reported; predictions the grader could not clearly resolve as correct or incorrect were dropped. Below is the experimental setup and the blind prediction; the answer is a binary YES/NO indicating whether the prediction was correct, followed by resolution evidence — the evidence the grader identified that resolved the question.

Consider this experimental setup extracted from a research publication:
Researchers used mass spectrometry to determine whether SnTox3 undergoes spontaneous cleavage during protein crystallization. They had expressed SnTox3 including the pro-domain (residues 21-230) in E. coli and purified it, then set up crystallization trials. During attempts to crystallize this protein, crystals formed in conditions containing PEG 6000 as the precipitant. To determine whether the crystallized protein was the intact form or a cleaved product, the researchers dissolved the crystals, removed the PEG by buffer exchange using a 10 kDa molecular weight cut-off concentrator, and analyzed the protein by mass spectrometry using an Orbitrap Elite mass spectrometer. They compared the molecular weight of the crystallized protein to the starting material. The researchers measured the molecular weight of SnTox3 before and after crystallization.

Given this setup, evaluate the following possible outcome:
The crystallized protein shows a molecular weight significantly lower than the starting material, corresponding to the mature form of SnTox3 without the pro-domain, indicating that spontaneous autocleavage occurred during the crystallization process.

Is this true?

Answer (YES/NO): YES